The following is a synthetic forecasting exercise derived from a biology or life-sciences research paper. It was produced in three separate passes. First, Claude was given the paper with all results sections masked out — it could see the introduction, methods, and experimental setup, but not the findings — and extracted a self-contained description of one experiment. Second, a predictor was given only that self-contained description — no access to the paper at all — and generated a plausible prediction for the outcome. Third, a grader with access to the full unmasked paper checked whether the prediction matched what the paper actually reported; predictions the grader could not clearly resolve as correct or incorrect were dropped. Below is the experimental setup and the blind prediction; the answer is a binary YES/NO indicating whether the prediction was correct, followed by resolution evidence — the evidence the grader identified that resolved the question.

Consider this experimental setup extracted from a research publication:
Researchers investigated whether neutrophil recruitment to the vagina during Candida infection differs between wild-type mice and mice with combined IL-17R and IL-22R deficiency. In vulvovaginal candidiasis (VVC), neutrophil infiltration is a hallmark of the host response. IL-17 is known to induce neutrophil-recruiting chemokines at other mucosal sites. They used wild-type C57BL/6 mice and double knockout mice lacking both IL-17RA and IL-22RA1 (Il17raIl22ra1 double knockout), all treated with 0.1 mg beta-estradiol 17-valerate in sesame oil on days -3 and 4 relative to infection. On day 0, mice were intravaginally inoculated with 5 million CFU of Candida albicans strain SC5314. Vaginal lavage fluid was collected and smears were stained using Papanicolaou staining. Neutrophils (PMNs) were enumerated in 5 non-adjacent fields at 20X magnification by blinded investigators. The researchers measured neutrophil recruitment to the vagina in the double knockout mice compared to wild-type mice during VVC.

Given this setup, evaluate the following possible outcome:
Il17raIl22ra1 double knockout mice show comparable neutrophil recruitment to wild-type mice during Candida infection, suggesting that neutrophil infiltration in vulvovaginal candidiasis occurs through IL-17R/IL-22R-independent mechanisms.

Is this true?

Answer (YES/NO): YES